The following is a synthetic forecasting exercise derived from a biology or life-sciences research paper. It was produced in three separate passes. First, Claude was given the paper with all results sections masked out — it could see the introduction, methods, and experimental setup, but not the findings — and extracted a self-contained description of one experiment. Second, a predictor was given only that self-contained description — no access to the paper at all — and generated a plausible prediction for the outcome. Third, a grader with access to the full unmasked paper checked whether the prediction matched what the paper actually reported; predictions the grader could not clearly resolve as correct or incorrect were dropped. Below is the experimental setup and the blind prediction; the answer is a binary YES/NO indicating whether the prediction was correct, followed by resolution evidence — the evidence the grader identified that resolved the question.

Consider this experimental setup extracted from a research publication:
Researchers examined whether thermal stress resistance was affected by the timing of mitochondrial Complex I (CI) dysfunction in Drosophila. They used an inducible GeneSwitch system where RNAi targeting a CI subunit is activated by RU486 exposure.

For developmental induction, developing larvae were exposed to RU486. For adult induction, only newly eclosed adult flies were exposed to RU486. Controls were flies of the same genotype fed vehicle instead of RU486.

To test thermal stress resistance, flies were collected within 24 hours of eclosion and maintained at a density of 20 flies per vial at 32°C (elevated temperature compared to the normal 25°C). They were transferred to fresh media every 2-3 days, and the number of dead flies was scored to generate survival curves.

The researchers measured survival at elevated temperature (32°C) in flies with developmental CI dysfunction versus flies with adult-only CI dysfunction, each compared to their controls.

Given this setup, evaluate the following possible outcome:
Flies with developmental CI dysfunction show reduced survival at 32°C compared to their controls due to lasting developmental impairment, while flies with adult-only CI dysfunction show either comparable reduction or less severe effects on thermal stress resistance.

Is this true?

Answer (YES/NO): NO